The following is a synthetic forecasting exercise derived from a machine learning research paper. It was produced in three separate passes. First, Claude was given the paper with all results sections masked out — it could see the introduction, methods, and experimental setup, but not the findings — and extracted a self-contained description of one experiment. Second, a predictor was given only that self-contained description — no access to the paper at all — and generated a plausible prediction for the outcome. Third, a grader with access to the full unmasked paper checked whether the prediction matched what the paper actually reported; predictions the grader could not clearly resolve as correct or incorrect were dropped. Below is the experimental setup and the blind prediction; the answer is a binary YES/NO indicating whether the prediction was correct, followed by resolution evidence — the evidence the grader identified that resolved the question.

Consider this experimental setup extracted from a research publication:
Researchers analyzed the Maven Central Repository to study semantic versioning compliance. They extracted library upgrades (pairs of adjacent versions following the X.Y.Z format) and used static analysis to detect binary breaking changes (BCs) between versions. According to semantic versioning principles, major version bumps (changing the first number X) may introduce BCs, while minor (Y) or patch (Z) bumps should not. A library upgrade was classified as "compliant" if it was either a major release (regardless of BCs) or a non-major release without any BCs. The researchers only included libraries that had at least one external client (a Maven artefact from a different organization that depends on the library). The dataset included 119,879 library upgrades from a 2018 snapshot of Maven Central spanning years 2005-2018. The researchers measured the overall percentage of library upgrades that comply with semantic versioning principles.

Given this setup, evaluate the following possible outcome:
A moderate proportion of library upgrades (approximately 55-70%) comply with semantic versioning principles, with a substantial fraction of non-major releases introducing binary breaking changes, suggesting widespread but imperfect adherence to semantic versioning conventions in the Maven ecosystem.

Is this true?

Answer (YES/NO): NO